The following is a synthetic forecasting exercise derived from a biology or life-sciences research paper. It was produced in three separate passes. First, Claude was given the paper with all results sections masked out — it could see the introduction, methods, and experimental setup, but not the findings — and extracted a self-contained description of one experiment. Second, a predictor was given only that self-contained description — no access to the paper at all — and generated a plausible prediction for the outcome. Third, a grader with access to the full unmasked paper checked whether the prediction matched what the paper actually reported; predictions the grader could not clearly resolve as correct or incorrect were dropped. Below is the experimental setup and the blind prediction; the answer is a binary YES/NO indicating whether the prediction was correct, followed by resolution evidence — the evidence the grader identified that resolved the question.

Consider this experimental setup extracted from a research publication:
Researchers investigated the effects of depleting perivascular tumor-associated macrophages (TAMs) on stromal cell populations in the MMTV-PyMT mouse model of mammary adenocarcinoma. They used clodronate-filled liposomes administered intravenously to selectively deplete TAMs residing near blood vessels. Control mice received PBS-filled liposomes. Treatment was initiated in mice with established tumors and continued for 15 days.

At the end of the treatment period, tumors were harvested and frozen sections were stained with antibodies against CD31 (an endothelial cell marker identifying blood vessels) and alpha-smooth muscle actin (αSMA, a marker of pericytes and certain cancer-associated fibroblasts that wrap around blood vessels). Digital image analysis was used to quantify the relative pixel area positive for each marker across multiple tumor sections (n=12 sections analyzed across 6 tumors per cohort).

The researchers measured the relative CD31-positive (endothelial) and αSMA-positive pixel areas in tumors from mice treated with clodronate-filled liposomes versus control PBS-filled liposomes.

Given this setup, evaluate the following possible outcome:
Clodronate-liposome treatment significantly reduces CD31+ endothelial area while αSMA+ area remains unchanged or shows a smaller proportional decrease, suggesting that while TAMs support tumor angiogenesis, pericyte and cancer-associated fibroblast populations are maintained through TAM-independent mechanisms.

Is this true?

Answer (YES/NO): NO